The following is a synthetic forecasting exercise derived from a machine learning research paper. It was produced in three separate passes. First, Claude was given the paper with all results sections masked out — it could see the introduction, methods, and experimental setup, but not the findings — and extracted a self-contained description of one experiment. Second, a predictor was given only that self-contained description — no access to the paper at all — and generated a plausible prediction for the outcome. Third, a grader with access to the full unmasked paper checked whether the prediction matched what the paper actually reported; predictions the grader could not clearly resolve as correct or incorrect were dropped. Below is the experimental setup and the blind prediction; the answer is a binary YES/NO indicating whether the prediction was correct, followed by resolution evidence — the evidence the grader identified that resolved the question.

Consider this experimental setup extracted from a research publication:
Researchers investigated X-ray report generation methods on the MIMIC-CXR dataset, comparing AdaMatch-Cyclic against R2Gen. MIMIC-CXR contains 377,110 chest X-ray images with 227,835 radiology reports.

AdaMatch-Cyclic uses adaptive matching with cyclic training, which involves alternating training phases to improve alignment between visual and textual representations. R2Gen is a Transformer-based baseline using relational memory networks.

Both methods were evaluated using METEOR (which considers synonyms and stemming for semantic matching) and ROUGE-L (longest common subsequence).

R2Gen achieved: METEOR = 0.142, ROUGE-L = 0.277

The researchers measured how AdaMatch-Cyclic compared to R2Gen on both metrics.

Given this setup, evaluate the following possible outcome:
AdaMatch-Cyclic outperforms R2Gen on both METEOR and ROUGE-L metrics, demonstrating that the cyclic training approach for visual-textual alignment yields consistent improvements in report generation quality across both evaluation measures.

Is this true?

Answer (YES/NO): YES